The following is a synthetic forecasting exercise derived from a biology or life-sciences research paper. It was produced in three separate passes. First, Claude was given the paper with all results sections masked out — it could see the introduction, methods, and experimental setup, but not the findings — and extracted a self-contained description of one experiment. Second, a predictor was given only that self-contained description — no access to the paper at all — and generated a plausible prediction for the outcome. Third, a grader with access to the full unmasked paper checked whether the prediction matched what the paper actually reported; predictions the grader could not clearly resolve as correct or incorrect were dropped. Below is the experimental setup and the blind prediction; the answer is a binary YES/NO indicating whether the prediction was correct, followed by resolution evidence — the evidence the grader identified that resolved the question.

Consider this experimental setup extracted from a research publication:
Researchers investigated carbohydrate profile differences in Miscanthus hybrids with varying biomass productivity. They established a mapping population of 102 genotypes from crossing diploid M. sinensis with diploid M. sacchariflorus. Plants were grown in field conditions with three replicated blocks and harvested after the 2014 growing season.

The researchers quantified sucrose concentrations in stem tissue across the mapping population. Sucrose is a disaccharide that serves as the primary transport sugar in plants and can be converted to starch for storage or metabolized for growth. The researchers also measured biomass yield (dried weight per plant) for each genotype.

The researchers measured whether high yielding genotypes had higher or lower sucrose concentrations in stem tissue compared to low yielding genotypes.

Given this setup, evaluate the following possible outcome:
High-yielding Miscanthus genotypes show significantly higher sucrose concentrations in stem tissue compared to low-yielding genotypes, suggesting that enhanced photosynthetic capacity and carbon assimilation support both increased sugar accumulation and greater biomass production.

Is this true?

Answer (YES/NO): NO